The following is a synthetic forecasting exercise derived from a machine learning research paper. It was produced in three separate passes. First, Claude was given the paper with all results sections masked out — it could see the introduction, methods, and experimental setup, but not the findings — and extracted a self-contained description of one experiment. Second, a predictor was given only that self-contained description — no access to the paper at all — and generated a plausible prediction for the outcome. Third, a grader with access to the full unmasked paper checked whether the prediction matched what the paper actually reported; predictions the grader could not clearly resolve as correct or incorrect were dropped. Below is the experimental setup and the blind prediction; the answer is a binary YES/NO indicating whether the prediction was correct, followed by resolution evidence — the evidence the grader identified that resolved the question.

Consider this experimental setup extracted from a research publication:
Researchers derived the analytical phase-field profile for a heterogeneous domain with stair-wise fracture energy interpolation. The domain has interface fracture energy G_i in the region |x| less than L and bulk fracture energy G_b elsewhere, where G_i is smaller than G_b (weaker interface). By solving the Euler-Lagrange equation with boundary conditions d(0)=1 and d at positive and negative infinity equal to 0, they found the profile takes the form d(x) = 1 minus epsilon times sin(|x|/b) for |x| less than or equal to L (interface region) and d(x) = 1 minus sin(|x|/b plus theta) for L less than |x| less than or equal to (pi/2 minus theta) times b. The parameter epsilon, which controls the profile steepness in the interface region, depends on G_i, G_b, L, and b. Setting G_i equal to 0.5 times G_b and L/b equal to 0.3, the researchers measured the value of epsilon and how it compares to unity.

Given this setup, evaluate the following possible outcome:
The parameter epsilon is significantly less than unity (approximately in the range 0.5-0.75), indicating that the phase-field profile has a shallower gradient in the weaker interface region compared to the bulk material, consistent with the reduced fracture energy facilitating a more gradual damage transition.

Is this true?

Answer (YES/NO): NO